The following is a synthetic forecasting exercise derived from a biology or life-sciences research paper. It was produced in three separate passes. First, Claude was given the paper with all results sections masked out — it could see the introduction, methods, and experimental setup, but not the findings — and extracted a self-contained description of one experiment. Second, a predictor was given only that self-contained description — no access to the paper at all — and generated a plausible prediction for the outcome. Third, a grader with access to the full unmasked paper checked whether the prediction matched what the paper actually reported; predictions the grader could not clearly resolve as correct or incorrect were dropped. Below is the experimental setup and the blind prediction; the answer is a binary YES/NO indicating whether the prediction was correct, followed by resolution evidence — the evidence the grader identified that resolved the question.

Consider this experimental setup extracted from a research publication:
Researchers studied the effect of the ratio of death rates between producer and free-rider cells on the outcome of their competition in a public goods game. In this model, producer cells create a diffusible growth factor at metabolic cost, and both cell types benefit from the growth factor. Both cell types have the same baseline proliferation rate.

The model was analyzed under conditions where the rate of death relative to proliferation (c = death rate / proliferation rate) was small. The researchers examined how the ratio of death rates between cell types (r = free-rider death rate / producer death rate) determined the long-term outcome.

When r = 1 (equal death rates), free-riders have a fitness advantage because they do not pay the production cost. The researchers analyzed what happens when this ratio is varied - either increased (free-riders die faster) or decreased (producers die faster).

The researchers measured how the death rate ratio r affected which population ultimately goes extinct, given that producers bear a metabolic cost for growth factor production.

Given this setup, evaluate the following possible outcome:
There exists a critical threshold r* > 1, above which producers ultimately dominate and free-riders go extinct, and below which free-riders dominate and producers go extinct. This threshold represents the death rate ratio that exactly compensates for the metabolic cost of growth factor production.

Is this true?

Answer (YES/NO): YES